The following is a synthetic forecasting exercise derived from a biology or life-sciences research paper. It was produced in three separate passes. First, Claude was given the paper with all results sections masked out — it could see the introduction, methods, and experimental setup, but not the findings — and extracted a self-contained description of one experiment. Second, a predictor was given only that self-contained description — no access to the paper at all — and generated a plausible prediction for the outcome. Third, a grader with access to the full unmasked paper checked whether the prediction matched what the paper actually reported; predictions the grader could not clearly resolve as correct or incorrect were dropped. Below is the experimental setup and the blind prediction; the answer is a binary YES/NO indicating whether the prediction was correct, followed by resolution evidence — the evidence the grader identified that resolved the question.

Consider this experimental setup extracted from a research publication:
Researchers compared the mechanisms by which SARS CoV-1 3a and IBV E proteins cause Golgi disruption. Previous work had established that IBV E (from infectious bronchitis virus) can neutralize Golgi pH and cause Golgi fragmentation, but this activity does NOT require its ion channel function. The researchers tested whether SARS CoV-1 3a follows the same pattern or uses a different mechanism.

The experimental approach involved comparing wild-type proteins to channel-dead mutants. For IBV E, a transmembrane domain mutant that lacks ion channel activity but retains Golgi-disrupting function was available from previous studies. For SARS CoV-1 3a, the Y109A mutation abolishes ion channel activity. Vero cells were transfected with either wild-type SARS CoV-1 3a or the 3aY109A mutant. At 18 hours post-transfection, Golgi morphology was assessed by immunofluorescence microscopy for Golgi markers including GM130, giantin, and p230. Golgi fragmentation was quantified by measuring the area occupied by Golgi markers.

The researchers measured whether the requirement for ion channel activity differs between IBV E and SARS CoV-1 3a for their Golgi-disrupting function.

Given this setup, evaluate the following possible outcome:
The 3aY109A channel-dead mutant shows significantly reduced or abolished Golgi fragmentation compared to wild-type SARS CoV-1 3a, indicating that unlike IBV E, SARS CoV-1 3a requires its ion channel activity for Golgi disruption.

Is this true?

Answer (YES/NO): YES